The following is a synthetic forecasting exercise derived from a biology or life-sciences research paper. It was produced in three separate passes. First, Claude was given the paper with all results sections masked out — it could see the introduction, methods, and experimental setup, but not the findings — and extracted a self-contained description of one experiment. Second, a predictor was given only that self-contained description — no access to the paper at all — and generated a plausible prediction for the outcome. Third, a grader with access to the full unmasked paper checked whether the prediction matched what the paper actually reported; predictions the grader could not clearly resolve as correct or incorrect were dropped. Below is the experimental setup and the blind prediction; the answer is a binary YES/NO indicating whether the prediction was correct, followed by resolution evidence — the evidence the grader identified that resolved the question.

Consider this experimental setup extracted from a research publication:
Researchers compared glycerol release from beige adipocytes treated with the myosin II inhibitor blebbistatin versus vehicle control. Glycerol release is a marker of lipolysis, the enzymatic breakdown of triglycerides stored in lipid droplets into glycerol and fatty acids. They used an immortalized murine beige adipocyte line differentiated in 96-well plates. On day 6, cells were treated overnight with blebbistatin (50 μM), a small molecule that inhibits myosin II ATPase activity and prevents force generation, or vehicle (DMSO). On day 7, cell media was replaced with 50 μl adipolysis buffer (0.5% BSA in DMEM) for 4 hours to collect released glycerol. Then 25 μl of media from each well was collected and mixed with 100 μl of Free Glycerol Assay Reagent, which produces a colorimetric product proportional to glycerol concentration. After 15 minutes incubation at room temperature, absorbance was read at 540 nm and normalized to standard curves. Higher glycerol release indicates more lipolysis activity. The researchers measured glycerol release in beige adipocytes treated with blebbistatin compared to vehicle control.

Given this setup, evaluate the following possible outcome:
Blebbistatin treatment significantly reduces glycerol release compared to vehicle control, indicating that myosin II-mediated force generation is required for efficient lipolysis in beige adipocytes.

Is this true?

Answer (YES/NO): NO